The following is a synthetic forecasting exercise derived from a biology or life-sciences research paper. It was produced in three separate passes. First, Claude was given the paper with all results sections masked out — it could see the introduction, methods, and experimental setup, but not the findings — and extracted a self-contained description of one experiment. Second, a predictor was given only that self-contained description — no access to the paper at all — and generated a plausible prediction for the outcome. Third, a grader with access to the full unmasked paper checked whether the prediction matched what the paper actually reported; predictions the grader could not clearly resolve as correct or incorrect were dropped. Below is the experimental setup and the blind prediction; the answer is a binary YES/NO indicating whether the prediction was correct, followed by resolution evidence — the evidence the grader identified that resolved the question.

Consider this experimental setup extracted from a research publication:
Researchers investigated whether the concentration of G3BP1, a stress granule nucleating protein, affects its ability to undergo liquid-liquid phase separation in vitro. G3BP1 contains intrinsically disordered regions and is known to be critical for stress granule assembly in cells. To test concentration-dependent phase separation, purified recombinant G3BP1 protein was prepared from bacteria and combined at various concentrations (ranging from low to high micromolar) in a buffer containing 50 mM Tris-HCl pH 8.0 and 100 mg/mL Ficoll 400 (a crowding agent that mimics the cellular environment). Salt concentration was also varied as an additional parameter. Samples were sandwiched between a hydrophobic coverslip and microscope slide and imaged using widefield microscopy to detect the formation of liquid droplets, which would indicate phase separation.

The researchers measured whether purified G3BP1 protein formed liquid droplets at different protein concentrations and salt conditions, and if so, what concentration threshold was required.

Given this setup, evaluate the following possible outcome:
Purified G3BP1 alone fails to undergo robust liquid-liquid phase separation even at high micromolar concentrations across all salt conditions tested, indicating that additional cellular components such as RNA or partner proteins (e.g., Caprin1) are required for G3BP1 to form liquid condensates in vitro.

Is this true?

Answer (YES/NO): NO